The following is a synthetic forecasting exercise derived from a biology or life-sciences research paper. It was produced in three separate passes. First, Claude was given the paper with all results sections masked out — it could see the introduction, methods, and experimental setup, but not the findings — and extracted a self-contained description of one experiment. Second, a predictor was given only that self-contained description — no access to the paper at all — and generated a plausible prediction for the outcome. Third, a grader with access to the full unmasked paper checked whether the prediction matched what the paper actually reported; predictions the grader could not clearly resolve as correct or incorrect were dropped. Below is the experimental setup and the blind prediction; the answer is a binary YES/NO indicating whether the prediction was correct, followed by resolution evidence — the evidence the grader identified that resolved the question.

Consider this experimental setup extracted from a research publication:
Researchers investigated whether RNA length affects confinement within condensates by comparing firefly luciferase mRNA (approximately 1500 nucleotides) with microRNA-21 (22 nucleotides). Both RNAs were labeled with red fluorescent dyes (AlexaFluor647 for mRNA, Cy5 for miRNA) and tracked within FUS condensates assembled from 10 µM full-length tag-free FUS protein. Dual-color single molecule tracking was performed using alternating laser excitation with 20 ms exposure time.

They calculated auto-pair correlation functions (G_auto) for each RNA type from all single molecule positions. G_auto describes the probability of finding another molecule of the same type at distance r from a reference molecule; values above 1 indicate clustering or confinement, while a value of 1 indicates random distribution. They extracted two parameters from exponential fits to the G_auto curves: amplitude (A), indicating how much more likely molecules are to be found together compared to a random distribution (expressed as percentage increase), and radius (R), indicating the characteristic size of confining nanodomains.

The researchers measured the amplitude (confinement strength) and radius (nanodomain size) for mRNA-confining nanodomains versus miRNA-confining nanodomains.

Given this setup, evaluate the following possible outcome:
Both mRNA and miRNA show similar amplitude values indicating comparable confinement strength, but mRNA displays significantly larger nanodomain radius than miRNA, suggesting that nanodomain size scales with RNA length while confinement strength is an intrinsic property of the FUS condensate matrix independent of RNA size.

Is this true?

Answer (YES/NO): NO